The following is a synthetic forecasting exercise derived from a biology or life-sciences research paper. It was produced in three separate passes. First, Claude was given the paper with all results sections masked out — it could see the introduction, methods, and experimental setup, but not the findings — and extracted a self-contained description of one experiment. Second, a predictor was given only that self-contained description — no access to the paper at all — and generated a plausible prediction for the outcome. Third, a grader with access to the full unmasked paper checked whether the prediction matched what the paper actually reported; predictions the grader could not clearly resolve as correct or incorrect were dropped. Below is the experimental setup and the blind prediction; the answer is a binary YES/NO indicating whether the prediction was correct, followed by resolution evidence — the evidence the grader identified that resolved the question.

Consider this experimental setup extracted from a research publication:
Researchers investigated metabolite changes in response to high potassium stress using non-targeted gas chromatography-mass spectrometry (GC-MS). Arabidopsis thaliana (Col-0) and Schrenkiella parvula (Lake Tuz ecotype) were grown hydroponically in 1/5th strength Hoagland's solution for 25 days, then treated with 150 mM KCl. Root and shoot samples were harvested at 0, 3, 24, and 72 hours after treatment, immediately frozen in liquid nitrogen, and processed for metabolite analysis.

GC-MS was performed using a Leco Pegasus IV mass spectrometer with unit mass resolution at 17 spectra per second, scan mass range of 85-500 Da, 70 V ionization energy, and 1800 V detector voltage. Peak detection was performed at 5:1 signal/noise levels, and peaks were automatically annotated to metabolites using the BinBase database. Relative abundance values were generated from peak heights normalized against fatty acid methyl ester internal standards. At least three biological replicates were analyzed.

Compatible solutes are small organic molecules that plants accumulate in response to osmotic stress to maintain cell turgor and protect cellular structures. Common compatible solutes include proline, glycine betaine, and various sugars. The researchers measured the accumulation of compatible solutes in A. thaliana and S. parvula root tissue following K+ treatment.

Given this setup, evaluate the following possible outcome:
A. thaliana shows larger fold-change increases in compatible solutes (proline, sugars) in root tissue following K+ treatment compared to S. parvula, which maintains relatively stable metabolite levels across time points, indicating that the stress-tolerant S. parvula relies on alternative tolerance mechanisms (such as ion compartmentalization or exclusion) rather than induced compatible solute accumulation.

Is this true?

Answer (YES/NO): NO